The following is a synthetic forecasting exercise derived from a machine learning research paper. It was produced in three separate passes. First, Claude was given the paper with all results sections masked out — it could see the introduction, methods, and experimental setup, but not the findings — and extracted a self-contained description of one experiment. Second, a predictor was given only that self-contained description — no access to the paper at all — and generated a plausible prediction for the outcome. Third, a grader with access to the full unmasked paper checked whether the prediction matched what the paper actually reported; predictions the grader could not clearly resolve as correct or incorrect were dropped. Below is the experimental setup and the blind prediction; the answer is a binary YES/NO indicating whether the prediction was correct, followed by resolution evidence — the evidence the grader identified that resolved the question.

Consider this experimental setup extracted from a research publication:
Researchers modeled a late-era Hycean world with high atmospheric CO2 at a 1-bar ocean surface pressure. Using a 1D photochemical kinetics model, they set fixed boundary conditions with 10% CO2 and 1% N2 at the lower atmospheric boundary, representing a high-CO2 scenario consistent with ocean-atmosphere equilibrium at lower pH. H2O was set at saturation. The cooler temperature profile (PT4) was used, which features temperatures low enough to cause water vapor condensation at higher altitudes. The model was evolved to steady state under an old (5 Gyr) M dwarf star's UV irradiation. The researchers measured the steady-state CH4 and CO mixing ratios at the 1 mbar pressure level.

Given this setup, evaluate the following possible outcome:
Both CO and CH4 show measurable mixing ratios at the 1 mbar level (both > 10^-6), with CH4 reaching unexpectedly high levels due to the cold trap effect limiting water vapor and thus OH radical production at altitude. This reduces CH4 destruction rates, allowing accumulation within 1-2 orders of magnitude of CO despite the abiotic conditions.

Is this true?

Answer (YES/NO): NO